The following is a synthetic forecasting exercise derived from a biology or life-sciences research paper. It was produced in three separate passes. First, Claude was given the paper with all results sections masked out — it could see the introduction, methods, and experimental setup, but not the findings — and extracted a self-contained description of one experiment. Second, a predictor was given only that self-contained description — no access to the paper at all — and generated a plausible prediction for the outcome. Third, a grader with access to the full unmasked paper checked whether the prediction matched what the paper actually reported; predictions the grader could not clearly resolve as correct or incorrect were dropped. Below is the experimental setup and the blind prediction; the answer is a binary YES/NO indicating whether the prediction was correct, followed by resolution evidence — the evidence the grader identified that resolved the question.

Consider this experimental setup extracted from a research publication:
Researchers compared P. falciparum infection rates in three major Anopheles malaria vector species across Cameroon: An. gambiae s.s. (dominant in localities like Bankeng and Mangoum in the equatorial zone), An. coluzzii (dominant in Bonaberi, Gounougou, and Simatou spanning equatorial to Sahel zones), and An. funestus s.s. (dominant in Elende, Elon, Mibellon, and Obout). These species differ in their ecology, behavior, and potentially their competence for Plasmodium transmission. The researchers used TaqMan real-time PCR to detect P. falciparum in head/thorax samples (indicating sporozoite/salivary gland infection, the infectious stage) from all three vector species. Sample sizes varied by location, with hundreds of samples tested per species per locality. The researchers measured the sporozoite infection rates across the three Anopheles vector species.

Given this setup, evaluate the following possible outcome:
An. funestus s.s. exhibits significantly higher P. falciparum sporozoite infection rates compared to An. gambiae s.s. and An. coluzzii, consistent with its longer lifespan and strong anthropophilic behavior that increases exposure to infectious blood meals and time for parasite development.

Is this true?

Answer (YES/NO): YES